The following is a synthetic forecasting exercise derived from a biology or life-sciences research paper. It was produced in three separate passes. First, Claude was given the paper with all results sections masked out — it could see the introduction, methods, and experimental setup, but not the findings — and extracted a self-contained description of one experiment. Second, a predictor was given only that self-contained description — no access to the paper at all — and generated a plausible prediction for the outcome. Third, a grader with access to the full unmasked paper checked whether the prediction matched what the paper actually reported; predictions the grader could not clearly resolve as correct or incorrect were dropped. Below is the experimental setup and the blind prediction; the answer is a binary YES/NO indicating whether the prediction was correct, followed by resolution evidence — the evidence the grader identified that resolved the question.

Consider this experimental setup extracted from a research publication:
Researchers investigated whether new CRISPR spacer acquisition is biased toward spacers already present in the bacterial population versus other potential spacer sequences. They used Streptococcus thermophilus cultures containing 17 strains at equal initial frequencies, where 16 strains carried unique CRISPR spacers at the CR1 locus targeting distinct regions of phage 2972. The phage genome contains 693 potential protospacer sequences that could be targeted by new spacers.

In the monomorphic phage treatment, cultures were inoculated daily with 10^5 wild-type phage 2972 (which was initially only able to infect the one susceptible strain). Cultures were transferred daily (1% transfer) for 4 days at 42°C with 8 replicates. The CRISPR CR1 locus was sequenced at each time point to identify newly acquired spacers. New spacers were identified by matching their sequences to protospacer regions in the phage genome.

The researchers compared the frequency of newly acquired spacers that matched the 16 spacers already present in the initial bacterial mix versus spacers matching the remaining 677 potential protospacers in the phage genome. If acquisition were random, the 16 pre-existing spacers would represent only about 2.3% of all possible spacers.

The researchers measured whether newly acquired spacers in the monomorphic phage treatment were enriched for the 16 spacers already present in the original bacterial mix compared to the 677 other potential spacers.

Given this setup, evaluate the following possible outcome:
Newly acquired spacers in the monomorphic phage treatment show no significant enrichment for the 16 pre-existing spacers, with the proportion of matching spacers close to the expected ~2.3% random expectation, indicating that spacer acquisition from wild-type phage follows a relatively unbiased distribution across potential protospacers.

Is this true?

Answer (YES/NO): NO